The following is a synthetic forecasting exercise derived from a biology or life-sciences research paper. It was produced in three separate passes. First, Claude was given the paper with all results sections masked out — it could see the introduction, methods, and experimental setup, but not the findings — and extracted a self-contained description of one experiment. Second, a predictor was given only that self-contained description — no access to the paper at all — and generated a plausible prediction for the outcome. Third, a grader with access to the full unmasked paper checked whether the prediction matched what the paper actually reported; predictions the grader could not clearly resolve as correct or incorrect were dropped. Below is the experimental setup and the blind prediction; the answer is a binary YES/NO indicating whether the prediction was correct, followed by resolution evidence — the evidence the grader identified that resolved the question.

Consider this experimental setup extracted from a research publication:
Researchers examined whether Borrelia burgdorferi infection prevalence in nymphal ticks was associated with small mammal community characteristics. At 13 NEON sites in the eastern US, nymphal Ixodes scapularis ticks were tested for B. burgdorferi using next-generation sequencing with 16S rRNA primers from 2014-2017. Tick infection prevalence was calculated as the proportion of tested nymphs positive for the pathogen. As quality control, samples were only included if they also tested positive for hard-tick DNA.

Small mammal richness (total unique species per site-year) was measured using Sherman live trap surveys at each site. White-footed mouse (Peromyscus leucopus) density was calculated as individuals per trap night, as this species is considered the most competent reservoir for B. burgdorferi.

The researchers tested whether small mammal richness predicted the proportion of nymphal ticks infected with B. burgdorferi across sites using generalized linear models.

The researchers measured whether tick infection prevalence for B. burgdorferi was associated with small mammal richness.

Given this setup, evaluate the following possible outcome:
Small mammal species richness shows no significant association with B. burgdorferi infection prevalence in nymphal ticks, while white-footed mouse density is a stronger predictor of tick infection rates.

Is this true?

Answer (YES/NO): NO